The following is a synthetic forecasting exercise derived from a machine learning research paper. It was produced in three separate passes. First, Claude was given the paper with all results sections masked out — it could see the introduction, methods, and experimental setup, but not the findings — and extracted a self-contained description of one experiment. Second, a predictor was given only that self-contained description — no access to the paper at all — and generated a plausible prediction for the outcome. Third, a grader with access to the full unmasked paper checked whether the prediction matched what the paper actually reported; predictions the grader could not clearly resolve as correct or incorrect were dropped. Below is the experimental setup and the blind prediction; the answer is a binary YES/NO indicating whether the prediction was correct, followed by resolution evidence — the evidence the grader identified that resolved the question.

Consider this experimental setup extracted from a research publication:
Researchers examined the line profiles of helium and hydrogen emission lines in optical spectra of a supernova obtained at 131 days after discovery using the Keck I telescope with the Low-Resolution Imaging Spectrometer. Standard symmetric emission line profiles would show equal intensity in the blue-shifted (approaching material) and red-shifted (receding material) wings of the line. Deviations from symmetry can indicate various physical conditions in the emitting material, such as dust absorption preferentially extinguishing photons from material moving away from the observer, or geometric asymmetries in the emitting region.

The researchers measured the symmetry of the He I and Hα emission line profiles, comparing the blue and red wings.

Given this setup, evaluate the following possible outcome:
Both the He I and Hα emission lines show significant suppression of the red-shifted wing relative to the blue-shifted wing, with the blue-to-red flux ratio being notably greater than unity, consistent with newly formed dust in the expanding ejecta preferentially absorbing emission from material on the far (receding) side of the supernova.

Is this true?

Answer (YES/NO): YES